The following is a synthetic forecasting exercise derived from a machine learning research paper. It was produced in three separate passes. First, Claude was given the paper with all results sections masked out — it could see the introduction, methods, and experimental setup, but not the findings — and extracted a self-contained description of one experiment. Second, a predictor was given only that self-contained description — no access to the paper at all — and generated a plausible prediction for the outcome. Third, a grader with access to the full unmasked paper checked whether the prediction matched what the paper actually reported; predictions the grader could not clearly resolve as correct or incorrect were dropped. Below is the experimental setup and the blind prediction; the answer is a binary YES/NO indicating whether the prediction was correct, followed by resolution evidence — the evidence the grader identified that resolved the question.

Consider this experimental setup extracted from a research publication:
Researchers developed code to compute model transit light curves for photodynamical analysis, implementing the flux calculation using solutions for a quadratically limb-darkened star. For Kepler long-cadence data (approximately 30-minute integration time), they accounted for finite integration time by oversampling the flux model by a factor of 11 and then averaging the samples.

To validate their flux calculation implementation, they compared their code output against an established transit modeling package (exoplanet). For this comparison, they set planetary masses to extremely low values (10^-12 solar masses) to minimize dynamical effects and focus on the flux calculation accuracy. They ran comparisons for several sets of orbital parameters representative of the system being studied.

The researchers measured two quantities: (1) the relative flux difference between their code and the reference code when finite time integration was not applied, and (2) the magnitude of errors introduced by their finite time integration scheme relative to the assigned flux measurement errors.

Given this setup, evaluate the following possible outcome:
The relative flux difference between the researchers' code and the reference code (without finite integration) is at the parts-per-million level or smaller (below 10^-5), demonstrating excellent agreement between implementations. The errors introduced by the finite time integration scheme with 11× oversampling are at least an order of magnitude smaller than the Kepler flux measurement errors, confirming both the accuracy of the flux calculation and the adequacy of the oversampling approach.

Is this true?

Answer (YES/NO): NO